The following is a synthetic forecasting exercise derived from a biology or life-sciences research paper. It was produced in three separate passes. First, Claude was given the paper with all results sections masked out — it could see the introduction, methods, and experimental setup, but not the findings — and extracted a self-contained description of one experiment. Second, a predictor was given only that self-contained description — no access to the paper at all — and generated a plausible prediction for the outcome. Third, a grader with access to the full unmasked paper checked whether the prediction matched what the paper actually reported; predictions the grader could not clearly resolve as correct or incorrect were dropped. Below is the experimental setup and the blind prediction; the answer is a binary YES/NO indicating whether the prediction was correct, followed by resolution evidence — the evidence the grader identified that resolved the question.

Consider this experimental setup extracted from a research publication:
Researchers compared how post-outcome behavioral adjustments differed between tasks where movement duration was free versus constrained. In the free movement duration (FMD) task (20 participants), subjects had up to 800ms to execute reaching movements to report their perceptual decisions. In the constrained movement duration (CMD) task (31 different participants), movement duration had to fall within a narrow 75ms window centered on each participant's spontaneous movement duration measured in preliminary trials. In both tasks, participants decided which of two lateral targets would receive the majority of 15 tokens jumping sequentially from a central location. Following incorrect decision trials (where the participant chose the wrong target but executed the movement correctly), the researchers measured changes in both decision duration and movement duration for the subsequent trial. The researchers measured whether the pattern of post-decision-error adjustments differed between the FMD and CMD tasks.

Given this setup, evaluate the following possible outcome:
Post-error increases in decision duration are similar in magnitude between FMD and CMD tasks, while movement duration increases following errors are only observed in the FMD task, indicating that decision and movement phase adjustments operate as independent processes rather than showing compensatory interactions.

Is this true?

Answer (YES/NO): NO